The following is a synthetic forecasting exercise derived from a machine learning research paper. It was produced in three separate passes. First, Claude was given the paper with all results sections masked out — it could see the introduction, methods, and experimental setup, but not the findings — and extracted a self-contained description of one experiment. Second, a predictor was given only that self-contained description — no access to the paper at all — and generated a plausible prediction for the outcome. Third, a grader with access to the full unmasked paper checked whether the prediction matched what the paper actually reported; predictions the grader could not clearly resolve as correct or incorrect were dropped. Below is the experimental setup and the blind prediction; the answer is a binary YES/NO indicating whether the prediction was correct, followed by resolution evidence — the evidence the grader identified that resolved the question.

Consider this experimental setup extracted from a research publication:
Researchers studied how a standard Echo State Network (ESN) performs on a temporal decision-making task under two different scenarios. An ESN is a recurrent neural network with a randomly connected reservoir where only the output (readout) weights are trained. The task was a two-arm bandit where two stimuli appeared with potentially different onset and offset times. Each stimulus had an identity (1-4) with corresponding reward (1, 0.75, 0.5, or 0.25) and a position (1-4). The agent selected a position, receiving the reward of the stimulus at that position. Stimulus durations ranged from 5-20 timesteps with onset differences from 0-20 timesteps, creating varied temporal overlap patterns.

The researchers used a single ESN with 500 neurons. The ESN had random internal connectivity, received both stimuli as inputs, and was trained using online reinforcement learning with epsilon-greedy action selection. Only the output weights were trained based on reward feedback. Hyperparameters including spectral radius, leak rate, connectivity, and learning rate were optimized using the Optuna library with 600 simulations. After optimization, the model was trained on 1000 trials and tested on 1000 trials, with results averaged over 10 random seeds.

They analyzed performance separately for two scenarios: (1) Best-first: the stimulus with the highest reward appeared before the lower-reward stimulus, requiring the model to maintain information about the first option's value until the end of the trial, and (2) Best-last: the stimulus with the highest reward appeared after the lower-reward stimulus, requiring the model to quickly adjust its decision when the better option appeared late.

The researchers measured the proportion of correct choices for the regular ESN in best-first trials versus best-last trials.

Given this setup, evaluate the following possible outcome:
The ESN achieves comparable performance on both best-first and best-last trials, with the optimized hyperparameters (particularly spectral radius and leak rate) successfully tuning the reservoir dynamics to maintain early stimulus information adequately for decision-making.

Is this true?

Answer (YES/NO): NO